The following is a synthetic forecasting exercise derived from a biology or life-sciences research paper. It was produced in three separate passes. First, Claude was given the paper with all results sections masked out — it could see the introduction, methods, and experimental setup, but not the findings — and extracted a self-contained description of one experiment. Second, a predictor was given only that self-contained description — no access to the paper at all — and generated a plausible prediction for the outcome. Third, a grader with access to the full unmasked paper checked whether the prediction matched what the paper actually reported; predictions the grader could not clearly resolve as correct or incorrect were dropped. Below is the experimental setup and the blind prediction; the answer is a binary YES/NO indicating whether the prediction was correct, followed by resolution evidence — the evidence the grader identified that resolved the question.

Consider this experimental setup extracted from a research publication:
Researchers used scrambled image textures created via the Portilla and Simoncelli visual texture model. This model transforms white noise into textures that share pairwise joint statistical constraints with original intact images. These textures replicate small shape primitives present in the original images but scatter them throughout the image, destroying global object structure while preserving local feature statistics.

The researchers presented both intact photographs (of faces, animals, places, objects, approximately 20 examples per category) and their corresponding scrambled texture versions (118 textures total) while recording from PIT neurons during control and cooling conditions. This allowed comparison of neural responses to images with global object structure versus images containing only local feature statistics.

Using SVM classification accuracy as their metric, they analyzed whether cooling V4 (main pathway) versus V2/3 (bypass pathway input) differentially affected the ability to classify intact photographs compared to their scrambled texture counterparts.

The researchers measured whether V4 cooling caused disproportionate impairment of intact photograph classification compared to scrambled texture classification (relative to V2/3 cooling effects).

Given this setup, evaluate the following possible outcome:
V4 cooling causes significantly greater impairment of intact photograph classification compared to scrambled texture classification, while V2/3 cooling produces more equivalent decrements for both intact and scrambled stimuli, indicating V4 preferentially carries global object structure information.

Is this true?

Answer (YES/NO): NO